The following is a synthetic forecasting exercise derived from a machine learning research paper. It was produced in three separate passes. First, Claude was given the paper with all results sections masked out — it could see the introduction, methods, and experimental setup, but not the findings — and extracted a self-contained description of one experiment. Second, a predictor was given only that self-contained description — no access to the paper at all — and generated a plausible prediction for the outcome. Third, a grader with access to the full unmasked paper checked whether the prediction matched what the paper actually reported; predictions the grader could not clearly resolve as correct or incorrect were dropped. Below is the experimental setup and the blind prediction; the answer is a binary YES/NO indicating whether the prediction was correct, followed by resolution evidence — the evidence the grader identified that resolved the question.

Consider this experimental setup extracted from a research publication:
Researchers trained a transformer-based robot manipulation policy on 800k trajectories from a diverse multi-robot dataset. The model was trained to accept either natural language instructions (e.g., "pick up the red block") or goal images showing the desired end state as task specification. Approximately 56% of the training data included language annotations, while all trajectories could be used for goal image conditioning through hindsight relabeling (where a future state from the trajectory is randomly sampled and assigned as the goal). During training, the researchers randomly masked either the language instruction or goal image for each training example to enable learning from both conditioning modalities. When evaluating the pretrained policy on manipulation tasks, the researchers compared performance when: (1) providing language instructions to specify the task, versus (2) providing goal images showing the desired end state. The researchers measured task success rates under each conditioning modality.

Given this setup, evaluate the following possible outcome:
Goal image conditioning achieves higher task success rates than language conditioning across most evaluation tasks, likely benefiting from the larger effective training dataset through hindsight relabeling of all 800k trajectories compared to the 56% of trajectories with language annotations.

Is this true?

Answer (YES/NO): NO